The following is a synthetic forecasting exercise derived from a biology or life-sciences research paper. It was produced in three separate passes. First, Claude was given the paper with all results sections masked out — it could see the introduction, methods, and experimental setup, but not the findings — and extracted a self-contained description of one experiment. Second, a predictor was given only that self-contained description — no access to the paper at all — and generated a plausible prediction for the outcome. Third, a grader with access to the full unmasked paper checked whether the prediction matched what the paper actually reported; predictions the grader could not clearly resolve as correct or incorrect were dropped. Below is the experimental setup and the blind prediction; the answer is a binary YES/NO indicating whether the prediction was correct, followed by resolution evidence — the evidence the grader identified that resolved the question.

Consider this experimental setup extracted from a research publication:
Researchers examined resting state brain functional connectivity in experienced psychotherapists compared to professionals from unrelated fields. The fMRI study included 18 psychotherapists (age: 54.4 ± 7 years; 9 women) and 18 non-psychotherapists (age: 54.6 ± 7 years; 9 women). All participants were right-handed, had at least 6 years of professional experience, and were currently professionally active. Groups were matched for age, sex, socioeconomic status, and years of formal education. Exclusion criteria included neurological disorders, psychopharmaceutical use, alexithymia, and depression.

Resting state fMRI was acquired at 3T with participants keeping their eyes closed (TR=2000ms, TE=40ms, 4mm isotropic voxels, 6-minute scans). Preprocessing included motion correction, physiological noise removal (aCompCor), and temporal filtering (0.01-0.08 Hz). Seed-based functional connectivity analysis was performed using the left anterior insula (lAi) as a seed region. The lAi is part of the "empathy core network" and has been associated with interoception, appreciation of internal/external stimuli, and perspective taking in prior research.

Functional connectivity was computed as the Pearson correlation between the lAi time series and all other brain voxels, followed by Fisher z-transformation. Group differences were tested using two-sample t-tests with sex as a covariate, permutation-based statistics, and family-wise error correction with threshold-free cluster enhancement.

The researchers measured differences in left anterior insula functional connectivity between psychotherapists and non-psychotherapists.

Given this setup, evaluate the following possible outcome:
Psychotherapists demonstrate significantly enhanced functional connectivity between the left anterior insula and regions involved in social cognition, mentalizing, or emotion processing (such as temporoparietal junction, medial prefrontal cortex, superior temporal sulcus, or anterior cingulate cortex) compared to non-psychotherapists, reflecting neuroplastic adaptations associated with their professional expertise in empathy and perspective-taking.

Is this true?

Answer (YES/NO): YES